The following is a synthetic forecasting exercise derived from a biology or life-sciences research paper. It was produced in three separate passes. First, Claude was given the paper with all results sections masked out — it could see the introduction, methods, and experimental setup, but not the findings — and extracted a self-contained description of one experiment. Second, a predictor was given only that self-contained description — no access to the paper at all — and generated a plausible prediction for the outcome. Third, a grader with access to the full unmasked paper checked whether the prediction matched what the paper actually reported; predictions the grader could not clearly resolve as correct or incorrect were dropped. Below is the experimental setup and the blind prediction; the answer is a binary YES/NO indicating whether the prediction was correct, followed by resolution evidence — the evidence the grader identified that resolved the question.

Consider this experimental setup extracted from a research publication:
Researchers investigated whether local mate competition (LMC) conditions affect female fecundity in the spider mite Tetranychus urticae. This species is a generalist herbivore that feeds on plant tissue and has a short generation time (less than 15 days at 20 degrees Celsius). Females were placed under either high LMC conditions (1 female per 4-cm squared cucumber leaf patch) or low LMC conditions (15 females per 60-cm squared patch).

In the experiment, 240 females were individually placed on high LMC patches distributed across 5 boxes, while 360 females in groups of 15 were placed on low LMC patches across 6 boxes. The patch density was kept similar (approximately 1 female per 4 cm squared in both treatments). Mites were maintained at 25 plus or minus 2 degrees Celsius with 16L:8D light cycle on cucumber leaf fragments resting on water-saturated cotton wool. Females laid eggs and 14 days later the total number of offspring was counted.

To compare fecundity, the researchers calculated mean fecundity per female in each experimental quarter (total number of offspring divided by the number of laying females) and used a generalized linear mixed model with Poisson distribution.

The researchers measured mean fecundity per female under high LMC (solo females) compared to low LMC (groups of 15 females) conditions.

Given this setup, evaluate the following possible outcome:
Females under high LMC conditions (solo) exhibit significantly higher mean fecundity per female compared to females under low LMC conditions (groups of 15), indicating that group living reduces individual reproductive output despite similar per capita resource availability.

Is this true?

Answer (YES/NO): NO